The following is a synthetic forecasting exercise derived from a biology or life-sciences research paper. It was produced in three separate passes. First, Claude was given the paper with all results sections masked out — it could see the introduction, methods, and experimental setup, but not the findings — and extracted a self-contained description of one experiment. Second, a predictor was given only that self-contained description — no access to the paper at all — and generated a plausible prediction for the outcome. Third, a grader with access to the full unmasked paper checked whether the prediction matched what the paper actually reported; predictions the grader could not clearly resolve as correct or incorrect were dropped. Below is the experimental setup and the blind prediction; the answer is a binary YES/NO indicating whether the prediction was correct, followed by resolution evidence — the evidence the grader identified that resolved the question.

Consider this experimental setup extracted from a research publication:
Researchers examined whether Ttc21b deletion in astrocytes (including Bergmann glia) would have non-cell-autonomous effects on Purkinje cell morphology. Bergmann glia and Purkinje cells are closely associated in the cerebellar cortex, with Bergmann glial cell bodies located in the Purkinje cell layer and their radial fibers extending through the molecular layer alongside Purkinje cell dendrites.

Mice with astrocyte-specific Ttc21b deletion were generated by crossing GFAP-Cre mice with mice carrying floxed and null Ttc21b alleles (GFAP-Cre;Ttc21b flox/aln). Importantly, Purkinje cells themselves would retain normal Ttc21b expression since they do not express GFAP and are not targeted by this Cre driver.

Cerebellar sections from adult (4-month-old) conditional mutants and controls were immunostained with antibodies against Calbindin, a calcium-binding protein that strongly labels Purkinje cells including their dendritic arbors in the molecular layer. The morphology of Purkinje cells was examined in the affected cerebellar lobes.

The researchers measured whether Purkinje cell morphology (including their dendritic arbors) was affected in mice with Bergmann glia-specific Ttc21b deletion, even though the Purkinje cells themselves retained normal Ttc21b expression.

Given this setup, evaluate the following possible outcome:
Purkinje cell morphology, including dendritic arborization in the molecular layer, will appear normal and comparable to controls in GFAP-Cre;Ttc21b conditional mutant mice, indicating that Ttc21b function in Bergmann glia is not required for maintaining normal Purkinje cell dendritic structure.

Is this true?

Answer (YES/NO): NO